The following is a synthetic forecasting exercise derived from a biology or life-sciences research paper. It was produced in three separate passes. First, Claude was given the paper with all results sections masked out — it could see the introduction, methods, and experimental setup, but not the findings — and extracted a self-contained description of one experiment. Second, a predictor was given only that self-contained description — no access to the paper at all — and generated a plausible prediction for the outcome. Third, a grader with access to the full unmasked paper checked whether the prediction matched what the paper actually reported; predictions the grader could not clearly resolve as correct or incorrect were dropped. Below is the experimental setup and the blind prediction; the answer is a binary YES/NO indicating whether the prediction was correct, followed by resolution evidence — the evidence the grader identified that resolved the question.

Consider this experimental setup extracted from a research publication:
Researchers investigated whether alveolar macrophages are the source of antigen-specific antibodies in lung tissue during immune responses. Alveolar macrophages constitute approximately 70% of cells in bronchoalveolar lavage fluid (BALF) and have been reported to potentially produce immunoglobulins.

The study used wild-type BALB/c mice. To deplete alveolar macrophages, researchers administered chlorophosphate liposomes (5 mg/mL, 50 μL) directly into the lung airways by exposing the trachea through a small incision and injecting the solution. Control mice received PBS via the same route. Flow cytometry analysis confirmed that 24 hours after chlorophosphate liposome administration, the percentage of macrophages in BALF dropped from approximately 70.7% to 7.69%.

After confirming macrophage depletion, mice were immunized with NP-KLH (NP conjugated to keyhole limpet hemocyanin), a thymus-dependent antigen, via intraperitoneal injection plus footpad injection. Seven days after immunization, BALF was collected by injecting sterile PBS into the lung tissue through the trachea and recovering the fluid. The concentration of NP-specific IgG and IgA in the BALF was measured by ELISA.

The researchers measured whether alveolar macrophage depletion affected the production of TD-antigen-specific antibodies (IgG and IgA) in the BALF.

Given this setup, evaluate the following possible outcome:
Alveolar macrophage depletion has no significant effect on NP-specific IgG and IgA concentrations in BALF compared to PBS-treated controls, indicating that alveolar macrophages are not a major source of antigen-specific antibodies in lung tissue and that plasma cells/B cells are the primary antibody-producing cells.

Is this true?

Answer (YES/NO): NO